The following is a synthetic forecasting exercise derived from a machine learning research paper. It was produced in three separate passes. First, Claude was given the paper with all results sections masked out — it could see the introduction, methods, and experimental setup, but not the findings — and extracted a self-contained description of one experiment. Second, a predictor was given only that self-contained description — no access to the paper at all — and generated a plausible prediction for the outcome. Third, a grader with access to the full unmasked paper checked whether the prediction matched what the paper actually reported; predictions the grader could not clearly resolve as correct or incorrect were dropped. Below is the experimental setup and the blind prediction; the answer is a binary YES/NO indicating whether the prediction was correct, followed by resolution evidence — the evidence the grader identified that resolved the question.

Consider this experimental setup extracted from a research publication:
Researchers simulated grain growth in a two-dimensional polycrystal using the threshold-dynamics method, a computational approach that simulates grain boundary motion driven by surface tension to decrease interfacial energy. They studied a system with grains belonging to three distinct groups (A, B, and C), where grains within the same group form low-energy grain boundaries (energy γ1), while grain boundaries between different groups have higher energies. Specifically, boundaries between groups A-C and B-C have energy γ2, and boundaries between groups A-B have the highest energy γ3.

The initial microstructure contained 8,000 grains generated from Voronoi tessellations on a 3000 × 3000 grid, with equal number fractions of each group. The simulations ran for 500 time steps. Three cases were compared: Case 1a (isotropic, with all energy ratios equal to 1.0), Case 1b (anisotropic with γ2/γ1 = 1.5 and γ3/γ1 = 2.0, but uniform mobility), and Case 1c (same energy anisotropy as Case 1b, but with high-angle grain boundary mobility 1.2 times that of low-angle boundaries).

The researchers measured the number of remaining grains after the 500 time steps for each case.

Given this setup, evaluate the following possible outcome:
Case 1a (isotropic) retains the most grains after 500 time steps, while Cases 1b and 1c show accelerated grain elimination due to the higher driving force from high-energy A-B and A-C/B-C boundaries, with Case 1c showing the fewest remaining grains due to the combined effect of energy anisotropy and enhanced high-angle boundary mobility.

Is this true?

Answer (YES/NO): YES